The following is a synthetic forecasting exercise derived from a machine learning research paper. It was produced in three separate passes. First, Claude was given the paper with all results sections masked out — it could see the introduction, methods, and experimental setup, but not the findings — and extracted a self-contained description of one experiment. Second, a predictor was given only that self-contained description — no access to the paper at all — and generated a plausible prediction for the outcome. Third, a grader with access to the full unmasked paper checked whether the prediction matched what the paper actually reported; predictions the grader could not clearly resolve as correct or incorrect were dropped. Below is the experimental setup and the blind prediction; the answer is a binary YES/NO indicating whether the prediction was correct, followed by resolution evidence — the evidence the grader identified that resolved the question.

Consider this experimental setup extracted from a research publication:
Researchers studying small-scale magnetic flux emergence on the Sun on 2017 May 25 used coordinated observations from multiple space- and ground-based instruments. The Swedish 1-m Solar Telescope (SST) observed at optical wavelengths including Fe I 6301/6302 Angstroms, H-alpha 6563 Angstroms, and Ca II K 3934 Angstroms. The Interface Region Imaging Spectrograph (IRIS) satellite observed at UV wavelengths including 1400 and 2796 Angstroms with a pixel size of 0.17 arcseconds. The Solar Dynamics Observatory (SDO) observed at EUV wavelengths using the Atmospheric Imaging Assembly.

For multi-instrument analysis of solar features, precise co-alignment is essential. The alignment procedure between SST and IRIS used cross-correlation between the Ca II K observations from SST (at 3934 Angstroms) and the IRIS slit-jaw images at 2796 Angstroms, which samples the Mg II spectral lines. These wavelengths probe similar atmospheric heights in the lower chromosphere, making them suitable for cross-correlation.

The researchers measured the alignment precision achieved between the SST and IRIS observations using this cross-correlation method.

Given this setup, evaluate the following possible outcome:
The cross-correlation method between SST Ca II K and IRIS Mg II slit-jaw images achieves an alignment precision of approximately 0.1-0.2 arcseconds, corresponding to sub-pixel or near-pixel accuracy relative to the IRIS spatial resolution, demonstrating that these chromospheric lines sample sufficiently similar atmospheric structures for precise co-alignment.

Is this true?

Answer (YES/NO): YES